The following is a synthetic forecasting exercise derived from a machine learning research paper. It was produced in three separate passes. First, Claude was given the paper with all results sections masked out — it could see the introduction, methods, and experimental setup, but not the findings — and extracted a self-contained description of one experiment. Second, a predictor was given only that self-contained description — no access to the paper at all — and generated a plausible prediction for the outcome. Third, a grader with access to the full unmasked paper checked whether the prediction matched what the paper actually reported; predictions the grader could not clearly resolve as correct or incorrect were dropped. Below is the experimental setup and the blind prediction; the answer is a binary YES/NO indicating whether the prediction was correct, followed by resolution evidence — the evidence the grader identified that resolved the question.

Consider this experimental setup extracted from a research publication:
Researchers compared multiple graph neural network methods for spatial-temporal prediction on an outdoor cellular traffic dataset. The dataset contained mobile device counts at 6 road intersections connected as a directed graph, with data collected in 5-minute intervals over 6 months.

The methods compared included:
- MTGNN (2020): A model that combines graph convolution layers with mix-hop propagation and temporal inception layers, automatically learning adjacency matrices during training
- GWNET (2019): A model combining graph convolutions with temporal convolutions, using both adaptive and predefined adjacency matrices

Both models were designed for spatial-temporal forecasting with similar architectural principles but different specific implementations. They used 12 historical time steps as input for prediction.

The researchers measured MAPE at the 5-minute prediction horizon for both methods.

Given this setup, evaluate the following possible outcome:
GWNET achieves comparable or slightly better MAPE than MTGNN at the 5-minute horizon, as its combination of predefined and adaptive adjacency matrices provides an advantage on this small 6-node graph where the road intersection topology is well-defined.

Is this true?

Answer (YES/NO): YES